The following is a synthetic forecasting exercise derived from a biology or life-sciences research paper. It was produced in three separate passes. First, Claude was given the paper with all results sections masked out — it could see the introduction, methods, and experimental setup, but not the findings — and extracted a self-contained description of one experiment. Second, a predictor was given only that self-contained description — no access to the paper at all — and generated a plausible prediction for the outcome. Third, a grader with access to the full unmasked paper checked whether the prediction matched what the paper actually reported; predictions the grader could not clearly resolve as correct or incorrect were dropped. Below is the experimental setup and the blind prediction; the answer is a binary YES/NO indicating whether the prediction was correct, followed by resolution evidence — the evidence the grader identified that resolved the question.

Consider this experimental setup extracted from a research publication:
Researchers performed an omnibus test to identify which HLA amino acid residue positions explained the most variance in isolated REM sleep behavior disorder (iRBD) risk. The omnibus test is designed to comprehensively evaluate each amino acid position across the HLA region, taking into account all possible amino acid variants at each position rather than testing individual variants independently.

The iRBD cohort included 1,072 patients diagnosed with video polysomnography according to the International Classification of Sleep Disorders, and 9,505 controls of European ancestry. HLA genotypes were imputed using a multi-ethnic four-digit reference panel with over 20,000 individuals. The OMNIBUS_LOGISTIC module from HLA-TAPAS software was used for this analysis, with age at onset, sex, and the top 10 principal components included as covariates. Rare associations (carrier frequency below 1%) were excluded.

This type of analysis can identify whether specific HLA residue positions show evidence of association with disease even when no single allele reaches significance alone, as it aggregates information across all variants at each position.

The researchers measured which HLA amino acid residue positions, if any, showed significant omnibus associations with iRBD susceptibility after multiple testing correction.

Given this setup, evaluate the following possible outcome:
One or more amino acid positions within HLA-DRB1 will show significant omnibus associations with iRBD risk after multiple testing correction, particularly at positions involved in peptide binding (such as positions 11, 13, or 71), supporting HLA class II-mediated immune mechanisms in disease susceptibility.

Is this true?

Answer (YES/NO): YES